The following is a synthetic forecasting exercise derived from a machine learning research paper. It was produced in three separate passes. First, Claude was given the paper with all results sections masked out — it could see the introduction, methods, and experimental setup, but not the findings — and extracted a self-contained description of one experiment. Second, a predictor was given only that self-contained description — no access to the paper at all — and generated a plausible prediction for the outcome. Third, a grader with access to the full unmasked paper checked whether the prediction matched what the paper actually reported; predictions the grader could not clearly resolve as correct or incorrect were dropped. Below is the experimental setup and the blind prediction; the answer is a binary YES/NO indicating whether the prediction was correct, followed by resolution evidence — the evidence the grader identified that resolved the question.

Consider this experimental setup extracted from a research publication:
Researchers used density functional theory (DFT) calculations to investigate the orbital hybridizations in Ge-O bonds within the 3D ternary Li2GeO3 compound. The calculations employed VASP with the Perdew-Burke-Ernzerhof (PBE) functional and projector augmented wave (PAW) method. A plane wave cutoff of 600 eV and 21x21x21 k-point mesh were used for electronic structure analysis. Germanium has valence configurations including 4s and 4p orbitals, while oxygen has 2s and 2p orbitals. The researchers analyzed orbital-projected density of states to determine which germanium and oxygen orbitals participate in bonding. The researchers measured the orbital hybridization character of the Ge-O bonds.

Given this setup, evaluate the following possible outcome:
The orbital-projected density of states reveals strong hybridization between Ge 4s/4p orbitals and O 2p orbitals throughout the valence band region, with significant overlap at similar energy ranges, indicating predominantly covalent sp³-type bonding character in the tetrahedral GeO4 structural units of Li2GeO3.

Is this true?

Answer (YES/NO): NO